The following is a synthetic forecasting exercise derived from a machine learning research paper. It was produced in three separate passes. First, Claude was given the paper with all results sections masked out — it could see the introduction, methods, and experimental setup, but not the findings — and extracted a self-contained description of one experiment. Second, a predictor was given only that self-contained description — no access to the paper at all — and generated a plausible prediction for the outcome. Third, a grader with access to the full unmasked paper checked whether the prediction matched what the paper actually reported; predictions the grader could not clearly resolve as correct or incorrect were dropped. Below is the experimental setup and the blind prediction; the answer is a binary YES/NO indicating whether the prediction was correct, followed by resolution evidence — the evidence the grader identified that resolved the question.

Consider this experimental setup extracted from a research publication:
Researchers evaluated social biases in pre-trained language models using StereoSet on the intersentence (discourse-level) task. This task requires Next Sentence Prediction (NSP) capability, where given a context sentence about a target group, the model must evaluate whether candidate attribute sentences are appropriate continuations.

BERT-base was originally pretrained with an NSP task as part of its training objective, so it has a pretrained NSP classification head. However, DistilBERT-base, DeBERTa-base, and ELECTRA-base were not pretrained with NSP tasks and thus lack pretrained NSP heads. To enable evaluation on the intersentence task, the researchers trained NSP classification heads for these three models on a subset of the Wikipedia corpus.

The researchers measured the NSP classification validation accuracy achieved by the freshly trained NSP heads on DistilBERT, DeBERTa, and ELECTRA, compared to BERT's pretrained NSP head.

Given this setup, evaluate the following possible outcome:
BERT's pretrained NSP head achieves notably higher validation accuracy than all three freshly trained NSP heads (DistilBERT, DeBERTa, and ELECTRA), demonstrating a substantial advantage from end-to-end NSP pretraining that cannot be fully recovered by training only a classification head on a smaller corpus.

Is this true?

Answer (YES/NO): NO